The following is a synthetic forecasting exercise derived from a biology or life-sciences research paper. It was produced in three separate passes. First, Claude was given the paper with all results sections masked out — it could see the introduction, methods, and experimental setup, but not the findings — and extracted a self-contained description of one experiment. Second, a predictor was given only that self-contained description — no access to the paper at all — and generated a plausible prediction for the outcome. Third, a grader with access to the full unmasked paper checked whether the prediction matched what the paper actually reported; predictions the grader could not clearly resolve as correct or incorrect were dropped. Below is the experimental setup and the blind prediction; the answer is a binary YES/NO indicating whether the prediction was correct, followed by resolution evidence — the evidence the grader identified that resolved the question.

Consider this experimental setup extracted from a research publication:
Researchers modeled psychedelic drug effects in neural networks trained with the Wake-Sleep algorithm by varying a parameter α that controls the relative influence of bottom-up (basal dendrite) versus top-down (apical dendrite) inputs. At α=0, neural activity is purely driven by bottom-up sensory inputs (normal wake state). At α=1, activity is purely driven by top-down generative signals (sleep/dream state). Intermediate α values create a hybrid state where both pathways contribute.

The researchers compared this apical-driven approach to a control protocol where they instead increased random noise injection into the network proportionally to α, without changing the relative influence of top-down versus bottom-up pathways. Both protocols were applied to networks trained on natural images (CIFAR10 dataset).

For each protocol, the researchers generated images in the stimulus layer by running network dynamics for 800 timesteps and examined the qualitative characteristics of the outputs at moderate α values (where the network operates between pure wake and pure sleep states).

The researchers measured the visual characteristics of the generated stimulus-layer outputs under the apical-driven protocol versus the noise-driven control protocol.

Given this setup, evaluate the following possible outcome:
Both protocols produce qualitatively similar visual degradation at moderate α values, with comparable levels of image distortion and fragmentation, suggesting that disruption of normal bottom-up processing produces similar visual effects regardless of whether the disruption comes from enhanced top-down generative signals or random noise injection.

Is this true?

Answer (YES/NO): NO